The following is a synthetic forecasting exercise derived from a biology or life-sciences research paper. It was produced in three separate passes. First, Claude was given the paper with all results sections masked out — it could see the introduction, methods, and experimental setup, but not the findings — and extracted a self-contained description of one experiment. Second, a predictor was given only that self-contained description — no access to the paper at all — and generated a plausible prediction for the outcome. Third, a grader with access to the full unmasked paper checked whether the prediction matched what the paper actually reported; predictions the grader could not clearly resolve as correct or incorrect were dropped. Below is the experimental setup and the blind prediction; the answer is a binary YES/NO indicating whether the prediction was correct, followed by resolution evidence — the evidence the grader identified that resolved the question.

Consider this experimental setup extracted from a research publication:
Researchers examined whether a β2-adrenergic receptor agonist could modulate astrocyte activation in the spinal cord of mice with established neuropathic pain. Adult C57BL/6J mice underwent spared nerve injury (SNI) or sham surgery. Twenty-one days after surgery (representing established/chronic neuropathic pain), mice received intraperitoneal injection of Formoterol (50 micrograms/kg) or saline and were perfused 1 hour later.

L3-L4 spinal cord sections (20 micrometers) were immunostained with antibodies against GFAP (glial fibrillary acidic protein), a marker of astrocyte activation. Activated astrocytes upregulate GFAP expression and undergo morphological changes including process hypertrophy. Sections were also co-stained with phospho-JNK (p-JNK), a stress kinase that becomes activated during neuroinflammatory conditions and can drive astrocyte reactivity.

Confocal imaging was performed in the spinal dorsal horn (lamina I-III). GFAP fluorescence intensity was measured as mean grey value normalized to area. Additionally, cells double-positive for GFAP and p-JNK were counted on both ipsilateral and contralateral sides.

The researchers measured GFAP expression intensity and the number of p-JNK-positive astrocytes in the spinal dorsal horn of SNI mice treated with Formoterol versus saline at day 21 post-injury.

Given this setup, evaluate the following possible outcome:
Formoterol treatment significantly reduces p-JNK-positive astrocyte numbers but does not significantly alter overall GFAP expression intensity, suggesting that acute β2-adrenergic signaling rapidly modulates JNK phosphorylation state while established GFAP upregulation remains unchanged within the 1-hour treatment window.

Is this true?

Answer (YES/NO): NO